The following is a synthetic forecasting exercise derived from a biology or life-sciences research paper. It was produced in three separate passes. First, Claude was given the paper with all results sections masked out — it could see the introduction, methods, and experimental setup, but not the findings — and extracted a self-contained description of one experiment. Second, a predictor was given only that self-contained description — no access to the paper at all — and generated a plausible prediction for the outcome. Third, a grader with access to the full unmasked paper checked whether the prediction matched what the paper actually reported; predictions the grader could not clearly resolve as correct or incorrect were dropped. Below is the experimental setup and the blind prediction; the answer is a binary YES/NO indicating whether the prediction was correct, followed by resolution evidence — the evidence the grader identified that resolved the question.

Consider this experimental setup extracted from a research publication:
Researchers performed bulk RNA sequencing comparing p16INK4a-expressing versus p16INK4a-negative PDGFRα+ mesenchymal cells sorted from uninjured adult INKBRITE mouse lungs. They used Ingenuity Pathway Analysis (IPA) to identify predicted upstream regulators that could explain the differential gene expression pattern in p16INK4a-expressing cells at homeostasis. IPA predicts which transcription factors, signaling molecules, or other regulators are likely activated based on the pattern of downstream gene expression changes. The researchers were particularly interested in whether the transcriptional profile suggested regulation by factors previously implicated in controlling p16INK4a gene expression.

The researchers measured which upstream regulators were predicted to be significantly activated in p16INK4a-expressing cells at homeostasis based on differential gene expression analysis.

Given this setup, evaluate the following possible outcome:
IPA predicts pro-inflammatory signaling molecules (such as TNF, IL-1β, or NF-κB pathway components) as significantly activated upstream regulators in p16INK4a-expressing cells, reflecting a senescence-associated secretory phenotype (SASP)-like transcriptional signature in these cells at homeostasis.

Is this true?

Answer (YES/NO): NO